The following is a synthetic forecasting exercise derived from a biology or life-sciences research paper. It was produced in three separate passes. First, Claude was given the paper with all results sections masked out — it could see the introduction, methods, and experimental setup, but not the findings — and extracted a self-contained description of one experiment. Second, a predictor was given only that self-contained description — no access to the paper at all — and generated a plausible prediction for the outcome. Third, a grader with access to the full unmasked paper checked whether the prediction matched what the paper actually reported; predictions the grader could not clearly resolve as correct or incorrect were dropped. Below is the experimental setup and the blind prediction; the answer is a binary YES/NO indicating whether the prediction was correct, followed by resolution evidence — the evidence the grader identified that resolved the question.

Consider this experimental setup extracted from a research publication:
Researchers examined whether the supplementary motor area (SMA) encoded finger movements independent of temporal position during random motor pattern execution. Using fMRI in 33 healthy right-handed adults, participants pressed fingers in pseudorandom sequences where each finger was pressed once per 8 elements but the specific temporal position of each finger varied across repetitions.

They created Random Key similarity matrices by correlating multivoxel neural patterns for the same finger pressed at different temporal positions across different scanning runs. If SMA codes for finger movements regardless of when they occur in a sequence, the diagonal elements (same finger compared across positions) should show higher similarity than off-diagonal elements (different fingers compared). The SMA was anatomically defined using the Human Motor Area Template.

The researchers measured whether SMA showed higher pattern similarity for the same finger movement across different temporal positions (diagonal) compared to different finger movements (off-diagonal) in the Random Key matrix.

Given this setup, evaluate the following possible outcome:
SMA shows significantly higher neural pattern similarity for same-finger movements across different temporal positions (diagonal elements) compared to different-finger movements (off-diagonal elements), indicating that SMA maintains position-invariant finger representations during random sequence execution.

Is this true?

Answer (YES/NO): YES